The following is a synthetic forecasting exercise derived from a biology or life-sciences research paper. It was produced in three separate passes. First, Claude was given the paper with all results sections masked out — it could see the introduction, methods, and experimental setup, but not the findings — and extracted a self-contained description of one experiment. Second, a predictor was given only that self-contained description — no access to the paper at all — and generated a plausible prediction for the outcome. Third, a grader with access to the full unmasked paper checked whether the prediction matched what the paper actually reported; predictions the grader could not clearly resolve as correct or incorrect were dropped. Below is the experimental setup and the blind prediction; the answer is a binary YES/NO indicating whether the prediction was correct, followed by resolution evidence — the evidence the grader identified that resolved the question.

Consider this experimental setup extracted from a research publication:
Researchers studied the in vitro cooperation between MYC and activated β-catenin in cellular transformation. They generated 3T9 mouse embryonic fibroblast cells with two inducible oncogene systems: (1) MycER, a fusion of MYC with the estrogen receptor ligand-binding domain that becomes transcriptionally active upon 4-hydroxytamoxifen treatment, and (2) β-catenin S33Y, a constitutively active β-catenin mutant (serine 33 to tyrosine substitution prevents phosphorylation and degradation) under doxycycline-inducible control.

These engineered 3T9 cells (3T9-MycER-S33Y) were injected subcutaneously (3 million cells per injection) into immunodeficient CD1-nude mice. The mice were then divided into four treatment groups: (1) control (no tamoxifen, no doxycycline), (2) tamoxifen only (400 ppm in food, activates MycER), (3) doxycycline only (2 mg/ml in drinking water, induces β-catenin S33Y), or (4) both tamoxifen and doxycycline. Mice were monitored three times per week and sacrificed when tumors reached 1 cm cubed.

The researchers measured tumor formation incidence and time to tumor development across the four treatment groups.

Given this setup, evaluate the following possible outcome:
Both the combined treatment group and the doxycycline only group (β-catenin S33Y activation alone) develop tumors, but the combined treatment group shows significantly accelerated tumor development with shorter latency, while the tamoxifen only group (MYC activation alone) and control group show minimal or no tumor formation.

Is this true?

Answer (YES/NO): NO